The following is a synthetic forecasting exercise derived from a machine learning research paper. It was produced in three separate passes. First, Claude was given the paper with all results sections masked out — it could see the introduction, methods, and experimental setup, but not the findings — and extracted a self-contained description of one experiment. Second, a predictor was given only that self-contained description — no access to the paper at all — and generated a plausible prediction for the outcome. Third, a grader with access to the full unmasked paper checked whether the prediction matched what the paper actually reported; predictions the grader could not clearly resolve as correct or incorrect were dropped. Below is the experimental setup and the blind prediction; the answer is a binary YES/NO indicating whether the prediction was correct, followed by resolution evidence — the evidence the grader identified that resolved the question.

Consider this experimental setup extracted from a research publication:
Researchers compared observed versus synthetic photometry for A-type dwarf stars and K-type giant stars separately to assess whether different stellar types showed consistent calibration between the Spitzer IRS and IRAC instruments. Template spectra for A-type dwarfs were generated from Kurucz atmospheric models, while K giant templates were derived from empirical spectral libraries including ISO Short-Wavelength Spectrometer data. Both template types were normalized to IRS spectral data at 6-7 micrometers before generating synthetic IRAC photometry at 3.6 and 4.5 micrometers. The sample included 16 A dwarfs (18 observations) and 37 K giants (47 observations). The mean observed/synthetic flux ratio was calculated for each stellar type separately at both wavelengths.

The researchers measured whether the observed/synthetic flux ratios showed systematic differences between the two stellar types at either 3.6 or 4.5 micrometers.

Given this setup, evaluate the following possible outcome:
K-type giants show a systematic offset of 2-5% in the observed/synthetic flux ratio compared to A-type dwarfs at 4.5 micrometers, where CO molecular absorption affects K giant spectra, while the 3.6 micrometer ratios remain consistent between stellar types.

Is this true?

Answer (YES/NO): NO